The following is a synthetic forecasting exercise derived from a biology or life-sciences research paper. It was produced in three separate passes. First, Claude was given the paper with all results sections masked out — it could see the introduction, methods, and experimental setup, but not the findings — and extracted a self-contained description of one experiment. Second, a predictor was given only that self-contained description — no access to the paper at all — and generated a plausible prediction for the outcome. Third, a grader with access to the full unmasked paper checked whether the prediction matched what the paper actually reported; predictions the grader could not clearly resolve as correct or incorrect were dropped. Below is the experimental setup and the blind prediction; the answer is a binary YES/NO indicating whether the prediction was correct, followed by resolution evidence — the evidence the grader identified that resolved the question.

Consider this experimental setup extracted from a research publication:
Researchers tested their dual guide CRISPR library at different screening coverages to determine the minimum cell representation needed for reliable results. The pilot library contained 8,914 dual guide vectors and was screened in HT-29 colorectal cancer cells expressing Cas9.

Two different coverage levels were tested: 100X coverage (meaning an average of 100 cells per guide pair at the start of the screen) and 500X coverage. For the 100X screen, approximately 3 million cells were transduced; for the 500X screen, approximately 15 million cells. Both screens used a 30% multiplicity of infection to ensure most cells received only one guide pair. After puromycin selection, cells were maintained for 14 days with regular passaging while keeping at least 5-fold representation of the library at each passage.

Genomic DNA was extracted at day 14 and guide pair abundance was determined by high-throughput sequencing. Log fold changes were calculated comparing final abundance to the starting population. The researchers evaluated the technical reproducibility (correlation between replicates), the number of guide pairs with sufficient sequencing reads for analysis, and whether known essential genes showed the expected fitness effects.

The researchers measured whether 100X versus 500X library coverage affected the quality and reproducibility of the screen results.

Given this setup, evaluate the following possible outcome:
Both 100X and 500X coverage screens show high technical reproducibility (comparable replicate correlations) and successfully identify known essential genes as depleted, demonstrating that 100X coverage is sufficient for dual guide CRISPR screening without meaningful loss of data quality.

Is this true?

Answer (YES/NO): YES